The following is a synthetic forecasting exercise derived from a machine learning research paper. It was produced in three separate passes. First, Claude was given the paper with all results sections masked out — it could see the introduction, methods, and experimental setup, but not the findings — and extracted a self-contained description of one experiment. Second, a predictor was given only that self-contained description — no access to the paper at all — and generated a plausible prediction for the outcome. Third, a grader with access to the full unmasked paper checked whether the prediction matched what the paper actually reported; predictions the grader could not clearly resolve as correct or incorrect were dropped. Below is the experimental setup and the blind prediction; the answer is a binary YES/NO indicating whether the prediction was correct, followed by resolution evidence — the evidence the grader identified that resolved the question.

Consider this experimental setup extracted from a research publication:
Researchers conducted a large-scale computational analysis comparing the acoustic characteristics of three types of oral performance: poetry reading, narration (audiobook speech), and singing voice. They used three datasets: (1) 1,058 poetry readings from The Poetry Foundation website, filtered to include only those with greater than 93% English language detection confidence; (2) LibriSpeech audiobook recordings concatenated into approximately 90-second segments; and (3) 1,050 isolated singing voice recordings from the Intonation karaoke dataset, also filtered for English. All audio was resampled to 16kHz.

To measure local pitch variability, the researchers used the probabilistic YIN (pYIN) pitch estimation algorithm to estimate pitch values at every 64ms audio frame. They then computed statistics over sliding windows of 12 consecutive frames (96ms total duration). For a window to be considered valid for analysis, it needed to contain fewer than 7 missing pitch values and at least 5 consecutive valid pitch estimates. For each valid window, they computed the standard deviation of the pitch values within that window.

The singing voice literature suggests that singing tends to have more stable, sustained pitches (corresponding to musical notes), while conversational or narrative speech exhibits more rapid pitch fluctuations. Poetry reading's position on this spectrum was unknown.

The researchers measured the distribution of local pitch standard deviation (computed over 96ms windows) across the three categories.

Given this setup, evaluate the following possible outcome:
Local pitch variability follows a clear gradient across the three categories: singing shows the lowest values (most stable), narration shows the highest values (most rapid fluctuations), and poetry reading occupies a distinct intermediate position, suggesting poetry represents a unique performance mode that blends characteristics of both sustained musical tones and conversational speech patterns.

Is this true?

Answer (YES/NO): NO